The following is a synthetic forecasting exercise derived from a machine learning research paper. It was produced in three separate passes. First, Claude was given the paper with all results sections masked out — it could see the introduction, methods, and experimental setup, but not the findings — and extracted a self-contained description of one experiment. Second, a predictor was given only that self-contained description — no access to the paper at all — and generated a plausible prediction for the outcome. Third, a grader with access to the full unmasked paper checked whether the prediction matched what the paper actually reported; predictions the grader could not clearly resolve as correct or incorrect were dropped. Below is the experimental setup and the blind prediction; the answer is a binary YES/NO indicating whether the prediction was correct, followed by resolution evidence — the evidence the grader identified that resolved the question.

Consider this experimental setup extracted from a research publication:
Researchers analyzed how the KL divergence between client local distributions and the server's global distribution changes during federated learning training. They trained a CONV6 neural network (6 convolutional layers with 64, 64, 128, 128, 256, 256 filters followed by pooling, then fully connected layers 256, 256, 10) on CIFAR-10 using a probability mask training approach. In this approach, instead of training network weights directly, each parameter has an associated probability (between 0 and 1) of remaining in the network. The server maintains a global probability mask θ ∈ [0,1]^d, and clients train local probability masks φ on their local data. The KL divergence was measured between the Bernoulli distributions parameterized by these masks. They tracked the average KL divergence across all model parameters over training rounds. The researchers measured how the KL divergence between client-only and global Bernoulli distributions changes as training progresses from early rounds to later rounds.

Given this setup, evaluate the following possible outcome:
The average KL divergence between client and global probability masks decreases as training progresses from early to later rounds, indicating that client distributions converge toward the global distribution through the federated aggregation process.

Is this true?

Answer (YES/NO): YES